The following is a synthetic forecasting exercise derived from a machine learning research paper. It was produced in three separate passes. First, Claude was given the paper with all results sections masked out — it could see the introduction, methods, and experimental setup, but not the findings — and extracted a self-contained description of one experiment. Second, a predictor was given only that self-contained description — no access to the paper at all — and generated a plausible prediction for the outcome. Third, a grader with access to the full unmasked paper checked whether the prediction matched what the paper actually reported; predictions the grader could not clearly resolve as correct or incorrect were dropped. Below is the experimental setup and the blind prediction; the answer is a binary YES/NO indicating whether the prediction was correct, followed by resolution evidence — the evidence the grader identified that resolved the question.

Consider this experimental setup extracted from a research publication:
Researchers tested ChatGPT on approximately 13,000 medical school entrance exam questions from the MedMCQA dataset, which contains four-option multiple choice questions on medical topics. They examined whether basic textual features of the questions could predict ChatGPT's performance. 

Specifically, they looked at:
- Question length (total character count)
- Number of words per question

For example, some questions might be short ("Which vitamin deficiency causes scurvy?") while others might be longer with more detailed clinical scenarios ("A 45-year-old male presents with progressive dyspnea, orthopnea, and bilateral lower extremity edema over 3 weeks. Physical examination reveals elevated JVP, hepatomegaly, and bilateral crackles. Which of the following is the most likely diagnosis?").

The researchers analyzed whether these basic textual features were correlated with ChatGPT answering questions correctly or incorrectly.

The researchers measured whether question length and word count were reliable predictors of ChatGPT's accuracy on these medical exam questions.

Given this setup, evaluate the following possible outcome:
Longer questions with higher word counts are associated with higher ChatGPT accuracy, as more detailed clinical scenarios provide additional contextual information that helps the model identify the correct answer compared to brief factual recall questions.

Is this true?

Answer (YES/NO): NO